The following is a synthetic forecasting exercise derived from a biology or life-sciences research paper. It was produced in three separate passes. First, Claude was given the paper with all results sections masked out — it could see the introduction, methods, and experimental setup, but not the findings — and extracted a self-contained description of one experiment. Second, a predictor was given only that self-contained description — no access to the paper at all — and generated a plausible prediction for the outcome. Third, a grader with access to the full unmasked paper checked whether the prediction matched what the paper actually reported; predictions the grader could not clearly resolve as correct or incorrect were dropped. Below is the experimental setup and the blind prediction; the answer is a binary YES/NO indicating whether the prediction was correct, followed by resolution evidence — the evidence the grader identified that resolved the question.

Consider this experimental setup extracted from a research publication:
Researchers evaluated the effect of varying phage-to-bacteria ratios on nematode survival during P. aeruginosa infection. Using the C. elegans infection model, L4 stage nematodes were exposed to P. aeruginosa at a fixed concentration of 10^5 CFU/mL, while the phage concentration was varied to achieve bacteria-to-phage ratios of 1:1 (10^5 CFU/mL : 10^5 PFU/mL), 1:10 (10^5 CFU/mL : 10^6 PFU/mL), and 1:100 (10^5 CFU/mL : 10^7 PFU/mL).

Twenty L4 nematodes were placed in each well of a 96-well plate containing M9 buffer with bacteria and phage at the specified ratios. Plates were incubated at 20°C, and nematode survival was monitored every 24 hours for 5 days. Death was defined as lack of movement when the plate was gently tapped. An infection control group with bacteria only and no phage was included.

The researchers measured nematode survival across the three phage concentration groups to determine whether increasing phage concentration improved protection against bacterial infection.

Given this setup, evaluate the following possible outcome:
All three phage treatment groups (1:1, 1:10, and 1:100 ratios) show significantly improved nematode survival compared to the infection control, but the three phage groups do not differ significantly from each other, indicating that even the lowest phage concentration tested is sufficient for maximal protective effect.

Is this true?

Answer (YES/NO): NO